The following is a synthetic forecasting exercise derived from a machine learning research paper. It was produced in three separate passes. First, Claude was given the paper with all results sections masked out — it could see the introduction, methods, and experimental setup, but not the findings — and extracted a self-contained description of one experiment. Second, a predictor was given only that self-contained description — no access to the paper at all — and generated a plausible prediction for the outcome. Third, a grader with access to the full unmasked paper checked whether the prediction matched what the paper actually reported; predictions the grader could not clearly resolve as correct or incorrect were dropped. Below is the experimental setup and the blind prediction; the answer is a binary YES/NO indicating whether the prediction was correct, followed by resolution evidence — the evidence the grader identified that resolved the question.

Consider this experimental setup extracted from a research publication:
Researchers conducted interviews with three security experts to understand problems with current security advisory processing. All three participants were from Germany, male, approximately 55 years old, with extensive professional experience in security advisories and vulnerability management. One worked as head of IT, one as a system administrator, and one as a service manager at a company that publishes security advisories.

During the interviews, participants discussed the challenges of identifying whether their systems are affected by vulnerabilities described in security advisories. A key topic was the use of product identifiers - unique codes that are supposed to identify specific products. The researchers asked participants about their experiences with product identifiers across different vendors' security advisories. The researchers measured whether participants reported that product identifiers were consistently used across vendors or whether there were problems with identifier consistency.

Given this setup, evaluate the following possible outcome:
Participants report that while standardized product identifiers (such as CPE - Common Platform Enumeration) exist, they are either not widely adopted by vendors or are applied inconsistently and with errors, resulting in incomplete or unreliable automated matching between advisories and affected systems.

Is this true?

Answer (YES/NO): NO